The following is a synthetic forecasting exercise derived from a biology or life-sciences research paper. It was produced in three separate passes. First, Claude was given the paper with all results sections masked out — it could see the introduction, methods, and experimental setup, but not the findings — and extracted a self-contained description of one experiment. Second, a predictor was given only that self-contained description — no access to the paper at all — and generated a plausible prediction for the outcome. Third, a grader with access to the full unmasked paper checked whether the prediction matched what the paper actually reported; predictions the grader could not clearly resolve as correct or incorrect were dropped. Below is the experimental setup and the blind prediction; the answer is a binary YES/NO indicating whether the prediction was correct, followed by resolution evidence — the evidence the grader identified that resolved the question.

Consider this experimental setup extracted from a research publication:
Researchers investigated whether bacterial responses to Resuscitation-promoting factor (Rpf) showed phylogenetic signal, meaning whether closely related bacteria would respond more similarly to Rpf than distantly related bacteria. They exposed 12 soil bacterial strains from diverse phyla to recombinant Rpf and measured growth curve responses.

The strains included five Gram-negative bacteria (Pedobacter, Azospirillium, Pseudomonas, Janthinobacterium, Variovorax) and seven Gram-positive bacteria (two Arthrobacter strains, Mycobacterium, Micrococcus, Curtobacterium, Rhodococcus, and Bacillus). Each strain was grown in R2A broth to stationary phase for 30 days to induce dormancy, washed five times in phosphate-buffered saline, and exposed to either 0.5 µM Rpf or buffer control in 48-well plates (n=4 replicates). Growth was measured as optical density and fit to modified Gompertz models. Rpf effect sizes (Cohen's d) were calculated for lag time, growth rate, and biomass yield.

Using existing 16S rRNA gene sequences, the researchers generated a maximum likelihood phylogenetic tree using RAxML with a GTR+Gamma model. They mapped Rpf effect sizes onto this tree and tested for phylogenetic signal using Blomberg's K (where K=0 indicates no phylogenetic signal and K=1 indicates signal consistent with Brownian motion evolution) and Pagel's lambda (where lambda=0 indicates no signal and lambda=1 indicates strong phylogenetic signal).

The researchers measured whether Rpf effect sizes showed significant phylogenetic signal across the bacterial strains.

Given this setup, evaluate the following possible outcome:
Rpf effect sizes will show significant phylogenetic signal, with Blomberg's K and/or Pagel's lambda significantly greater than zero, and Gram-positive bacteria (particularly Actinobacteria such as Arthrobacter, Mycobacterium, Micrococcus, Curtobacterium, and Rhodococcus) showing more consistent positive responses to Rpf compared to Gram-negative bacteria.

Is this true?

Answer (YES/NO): NO